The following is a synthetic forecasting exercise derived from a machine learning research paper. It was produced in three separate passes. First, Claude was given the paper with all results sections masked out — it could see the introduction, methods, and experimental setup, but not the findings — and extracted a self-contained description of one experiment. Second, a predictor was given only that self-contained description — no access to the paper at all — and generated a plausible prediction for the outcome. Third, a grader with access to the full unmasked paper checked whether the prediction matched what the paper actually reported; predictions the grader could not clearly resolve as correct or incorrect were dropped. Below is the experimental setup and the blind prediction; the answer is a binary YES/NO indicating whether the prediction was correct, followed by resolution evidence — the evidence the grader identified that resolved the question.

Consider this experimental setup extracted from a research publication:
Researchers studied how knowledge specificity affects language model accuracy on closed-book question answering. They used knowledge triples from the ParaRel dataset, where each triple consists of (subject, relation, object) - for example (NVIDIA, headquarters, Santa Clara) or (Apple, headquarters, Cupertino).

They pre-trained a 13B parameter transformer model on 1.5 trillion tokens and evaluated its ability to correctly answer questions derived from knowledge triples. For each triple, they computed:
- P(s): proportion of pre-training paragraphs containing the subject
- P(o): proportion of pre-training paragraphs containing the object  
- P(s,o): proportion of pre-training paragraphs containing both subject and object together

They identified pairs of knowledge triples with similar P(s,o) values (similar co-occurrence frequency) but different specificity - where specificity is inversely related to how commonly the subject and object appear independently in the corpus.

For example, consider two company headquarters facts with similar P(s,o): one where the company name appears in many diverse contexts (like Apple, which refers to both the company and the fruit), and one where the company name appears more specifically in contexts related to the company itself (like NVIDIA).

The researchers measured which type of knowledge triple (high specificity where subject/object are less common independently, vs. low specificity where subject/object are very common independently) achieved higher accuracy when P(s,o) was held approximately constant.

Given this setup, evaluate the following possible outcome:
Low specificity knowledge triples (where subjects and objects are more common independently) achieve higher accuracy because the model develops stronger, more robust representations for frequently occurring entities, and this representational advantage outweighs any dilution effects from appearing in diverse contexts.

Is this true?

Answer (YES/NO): NO